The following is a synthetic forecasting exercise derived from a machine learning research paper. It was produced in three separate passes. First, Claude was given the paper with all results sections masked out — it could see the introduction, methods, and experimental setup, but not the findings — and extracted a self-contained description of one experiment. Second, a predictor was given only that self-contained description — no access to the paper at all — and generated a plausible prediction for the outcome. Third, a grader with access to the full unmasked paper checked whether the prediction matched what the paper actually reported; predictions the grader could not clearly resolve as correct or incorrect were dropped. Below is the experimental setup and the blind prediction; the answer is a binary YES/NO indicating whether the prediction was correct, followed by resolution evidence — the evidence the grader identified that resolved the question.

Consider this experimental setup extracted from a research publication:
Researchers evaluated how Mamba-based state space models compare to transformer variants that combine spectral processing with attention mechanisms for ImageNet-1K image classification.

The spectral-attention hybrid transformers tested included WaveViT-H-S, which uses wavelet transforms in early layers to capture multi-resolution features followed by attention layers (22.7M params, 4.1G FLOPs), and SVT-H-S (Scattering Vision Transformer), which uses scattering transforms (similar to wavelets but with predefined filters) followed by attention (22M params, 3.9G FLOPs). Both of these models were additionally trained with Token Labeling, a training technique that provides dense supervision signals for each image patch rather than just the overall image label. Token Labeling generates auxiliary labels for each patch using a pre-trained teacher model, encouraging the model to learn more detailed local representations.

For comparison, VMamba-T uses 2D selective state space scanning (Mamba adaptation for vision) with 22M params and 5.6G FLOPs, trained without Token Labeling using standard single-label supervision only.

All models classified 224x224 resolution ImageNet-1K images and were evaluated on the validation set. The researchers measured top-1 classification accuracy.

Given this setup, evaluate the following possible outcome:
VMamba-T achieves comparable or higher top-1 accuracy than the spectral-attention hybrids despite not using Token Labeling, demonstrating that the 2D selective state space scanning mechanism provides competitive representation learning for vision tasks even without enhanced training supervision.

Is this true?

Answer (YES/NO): NO